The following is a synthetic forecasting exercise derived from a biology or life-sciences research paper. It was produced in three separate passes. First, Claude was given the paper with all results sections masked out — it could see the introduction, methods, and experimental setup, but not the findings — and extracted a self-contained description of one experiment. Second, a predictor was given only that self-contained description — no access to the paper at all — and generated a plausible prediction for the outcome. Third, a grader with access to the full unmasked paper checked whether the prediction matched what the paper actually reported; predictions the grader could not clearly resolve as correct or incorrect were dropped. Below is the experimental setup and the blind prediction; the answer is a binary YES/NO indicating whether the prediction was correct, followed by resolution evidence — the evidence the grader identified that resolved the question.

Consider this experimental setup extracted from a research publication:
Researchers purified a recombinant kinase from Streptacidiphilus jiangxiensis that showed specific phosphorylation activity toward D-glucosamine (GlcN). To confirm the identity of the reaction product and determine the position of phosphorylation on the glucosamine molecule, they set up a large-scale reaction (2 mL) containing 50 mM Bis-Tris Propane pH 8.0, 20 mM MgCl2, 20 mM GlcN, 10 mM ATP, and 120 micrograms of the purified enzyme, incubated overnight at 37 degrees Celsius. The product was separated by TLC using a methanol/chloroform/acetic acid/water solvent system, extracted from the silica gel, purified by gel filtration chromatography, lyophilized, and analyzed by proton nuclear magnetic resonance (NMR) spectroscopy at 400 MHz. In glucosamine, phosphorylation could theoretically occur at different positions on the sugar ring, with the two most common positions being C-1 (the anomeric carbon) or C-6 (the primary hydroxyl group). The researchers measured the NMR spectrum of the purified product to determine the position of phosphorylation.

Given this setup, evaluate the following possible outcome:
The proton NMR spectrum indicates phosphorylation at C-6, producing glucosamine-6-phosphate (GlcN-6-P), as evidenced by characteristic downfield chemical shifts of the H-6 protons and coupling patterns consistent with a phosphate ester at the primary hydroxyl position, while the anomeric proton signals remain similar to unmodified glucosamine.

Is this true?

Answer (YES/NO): YES